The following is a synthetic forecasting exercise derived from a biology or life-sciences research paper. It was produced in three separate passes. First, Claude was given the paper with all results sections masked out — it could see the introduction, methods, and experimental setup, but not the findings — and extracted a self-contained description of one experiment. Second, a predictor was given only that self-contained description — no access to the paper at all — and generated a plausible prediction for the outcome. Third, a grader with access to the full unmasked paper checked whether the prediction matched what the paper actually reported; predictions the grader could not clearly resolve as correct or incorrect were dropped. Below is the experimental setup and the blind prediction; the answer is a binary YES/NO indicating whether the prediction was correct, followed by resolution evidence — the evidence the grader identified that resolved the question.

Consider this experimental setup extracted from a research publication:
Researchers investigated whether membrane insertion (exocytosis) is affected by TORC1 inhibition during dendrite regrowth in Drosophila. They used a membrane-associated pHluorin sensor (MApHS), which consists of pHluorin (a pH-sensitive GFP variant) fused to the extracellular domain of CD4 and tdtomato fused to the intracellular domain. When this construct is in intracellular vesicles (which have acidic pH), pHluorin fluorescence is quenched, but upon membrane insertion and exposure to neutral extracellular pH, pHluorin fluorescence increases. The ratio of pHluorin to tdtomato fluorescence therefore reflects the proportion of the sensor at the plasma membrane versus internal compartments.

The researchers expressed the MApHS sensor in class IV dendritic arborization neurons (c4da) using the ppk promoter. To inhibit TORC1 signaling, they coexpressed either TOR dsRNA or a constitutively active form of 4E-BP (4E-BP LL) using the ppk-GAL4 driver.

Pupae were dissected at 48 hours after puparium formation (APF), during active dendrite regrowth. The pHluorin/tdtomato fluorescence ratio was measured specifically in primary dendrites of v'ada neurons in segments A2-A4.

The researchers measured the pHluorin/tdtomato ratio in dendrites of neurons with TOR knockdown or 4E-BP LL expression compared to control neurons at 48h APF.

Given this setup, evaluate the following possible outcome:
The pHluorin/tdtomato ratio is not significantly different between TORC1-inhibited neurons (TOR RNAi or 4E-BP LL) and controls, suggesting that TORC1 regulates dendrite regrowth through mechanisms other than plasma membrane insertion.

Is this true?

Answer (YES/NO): NO